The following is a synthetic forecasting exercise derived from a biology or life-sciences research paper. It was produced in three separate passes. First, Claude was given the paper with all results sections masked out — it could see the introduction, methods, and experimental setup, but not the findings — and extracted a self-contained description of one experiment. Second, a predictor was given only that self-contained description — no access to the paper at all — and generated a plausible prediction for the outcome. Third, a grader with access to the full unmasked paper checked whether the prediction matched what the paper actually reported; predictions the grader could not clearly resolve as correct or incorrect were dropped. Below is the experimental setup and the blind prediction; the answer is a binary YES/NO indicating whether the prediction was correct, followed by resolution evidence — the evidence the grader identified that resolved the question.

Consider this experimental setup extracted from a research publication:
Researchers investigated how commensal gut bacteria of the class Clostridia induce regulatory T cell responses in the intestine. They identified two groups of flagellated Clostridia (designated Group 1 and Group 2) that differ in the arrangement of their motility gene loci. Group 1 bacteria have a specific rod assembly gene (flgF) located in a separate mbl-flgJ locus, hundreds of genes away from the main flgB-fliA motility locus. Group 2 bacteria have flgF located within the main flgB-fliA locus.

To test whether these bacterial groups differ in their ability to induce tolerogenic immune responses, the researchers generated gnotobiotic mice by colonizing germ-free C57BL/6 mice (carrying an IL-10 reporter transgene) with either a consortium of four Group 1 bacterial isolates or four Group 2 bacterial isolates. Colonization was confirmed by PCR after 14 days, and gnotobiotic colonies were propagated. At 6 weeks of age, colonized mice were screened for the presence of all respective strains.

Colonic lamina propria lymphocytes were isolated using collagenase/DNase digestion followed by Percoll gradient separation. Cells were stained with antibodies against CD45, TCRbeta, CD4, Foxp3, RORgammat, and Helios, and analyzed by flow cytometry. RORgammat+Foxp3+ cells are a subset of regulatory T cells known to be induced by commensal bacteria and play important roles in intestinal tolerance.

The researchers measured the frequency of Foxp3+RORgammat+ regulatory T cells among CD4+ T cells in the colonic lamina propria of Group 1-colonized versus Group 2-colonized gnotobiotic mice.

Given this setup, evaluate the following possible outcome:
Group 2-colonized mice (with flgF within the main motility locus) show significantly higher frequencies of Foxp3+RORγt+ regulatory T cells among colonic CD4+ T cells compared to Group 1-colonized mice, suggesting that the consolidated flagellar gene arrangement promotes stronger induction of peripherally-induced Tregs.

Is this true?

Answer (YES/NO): NO